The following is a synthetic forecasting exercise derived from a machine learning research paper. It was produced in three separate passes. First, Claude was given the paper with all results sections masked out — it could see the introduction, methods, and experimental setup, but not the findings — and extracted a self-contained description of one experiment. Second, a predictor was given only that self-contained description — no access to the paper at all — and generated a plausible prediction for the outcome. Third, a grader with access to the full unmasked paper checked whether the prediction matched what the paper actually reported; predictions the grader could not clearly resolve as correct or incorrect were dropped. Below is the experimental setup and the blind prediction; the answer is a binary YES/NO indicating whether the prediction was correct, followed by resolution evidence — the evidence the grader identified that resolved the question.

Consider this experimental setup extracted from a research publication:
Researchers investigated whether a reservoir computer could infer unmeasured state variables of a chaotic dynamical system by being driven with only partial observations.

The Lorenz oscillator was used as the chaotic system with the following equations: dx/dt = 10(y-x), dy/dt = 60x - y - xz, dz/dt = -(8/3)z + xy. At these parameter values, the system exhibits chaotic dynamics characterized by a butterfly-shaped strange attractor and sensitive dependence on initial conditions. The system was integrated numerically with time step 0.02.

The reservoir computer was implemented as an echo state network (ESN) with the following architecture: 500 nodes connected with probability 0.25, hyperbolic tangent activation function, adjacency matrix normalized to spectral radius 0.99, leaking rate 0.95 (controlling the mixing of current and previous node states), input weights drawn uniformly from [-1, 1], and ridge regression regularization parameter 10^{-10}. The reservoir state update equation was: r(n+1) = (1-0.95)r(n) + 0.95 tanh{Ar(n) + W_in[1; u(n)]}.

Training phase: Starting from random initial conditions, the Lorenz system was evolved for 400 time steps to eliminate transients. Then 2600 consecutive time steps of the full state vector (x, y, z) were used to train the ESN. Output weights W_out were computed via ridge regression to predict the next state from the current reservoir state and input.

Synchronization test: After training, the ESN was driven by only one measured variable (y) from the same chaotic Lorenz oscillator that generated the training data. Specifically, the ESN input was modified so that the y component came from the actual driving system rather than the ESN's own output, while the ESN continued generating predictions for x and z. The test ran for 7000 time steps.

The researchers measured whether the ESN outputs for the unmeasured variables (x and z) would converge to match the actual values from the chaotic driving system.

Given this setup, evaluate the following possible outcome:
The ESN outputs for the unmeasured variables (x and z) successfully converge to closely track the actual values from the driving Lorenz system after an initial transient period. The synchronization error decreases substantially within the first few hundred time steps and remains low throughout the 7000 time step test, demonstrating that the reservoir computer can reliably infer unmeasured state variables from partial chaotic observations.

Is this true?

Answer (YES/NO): YES